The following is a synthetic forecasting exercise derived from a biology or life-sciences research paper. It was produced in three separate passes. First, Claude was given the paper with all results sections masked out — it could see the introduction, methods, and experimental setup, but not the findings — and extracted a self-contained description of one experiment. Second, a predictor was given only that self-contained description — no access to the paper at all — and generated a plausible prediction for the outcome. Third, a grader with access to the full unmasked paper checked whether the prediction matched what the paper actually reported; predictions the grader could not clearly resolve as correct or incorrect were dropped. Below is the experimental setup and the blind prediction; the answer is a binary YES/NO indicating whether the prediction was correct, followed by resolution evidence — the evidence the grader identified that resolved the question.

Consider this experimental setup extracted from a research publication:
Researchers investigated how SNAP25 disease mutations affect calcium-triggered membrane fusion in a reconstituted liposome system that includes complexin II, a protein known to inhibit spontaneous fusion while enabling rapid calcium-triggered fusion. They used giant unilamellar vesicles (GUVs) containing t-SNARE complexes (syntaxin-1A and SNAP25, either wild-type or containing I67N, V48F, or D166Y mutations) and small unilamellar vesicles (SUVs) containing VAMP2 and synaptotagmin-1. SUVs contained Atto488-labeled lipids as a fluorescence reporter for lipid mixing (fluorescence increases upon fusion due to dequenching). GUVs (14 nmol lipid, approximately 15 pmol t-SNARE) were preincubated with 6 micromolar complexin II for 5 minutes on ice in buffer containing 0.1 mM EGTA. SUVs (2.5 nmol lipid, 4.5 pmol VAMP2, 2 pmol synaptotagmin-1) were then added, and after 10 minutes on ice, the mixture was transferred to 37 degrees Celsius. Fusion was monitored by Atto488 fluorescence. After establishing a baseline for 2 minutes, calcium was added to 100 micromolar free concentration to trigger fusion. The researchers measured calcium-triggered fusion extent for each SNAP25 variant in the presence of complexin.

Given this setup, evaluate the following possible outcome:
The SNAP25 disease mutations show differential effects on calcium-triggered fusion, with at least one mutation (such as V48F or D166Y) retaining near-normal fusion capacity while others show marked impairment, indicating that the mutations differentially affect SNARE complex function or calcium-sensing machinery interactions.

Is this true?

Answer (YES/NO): YES